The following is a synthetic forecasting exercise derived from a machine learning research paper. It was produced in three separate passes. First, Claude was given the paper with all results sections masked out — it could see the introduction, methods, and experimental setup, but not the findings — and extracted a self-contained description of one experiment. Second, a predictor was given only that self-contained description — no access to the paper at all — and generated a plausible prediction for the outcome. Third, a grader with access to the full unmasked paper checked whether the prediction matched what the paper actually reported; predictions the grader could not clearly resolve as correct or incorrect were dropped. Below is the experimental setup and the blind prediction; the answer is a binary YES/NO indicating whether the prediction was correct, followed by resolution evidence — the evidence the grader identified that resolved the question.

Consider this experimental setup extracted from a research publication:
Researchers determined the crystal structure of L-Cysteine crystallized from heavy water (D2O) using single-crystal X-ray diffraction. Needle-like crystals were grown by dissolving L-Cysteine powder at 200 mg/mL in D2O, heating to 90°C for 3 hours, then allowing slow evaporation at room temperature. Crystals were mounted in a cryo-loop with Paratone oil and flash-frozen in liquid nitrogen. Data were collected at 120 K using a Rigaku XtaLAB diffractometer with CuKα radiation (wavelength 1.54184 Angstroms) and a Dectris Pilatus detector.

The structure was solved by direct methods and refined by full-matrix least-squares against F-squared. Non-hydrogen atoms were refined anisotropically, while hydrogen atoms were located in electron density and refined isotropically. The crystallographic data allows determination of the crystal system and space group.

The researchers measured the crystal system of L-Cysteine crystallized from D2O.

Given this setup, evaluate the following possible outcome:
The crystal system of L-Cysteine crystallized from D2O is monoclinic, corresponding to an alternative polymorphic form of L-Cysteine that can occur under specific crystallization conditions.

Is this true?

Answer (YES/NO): NO